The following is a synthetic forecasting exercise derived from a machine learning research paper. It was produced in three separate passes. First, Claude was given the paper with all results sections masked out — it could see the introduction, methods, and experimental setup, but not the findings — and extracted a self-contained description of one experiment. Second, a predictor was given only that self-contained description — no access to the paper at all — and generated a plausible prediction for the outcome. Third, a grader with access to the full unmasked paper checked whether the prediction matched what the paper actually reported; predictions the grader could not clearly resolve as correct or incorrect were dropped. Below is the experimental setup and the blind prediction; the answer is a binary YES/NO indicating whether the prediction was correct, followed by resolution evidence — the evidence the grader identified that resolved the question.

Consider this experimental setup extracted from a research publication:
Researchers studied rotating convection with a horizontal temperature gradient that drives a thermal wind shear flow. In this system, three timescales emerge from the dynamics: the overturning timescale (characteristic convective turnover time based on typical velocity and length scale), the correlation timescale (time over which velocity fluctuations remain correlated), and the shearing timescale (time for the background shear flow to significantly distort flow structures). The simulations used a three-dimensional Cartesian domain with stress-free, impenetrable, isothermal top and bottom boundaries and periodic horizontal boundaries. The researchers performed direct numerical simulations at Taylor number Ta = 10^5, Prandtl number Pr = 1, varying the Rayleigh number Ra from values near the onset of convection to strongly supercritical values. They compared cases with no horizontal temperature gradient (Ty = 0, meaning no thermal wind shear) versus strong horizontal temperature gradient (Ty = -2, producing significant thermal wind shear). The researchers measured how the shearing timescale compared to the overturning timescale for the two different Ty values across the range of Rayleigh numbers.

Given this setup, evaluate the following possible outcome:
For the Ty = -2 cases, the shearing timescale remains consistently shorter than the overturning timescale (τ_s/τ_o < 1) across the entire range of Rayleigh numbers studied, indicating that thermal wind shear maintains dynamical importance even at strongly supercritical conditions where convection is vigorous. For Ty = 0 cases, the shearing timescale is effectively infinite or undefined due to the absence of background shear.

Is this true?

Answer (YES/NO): NO